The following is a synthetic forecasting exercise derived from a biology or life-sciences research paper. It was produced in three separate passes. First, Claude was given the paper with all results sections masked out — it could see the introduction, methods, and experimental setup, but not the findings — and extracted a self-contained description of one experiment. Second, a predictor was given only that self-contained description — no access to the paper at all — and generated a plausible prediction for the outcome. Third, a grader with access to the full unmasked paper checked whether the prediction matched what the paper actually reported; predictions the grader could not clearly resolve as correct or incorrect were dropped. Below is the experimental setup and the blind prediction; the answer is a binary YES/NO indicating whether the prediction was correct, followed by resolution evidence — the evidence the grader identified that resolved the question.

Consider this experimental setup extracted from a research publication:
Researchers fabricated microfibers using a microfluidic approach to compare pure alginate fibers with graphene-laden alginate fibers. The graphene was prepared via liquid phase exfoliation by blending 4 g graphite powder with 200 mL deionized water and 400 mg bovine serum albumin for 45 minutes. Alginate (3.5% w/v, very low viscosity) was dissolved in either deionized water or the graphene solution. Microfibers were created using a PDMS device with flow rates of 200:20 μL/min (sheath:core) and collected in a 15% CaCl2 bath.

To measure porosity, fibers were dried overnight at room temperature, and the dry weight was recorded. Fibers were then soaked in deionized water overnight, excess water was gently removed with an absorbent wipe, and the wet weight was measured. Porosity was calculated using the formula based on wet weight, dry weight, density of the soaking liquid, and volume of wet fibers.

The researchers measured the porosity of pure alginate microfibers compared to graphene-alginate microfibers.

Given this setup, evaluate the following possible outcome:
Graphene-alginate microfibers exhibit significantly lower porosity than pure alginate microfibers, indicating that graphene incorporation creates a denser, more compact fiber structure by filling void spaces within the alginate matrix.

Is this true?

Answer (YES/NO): YES